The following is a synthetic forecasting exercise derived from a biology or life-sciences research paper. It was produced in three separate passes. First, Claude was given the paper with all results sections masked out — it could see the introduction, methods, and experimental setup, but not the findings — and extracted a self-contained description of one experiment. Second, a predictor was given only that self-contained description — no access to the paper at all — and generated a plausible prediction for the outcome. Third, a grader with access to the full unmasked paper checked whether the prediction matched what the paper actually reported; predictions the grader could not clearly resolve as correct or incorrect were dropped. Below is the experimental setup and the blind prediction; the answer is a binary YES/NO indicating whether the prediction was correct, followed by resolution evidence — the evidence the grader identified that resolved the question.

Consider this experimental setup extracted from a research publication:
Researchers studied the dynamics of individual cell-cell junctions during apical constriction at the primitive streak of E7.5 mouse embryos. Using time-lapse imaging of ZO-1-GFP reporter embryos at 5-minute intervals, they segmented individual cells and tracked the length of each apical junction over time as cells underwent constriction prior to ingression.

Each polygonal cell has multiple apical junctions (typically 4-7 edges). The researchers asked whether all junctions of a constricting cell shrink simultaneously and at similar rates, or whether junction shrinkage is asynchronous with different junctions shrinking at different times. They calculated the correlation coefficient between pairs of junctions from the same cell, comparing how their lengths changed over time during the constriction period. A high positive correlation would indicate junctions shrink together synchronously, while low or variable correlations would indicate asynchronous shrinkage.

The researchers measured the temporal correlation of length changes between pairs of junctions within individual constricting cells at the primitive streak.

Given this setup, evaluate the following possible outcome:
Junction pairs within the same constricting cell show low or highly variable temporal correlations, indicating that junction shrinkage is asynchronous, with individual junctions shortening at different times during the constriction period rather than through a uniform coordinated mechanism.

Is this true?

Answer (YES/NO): YES